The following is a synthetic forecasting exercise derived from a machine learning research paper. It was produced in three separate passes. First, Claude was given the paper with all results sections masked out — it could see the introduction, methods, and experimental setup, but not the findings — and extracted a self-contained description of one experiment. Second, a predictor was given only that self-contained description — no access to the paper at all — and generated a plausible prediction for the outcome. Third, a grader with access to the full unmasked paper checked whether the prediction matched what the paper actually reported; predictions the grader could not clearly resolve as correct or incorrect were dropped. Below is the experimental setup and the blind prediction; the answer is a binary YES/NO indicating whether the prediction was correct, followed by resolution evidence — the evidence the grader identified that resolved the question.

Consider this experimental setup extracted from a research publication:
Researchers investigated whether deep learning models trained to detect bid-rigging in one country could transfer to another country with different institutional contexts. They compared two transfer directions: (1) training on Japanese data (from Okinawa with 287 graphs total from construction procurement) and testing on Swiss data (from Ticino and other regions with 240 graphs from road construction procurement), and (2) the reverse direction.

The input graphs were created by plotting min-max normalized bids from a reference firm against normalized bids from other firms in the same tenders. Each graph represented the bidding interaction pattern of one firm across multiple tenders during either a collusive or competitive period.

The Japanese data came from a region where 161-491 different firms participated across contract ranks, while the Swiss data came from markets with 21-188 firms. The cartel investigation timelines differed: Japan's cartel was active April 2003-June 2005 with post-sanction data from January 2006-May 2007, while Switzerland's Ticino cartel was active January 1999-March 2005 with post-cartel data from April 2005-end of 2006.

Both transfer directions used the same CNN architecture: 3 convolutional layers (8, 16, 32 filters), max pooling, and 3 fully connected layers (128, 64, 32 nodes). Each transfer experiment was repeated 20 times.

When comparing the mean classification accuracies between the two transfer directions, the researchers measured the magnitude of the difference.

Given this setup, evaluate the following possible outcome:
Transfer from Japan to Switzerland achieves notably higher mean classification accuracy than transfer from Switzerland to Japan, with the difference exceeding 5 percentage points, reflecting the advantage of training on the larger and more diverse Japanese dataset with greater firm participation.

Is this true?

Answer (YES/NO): YES